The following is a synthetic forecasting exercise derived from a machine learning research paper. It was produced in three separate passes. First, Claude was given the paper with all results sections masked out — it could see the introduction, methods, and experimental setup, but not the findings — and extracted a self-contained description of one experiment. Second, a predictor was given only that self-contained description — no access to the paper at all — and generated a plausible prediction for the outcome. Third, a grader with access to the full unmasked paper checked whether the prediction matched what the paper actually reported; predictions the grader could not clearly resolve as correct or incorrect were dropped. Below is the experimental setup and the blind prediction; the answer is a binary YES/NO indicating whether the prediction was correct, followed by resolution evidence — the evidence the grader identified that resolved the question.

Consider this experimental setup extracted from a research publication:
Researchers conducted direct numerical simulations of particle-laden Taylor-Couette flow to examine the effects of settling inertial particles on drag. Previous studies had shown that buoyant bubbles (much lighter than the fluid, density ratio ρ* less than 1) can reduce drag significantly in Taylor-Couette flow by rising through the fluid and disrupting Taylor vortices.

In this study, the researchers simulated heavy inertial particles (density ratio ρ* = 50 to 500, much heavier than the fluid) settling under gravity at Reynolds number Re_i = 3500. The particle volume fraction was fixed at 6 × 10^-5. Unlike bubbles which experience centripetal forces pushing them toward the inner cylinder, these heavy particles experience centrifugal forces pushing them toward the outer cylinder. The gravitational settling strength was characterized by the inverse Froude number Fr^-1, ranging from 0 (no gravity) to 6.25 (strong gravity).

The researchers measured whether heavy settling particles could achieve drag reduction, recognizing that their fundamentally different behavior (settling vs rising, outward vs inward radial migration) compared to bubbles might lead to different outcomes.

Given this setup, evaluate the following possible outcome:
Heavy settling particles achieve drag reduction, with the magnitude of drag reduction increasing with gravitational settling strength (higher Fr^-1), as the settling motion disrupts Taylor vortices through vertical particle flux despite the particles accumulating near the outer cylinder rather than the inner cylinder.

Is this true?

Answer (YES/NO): NO